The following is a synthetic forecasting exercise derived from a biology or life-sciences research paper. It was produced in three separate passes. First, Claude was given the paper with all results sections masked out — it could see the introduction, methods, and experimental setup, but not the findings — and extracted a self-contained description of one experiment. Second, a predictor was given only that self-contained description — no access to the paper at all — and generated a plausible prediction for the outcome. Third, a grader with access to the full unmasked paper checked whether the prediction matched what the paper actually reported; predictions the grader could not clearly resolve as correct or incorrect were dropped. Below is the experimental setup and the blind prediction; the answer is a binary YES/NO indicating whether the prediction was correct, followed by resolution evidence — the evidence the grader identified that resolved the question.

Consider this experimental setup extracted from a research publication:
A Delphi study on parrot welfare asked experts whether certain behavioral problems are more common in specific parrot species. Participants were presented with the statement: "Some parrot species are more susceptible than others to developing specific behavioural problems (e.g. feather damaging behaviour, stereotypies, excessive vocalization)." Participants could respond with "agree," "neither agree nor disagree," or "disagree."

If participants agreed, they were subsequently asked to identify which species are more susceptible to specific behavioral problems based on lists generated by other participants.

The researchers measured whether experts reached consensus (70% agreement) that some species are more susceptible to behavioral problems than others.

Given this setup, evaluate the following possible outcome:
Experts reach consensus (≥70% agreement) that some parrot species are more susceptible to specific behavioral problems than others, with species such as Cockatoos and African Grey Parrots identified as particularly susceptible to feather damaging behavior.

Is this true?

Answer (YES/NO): YES